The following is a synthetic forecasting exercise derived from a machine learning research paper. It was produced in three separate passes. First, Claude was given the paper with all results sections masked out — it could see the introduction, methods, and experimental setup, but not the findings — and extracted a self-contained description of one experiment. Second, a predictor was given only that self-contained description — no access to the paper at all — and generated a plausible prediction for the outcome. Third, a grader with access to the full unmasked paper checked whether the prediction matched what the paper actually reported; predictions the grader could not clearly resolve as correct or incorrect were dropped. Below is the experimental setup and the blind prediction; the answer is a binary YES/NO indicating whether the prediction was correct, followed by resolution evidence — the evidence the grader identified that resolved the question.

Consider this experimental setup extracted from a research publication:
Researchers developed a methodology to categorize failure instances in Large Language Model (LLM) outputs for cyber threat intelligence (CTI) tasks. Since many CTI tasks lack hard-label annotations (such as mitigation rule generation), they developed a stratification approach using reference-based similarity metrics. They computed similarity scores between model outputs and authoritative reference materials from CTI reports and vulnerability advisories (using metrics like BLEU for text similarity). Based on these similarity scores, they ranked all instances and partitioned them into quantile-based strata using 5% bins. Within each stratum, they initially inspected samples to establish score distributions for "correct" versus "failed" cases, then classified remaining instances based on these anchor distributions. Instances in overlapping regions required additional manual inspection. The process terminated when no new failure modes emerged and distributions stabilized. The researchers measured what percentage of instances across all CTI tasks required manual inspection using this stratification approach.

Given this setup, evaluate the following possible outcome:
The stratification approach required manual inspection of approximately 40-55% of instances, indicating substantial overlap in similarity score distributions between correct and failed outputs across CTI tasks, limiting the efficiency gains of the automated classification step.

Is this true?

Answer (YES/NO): NO